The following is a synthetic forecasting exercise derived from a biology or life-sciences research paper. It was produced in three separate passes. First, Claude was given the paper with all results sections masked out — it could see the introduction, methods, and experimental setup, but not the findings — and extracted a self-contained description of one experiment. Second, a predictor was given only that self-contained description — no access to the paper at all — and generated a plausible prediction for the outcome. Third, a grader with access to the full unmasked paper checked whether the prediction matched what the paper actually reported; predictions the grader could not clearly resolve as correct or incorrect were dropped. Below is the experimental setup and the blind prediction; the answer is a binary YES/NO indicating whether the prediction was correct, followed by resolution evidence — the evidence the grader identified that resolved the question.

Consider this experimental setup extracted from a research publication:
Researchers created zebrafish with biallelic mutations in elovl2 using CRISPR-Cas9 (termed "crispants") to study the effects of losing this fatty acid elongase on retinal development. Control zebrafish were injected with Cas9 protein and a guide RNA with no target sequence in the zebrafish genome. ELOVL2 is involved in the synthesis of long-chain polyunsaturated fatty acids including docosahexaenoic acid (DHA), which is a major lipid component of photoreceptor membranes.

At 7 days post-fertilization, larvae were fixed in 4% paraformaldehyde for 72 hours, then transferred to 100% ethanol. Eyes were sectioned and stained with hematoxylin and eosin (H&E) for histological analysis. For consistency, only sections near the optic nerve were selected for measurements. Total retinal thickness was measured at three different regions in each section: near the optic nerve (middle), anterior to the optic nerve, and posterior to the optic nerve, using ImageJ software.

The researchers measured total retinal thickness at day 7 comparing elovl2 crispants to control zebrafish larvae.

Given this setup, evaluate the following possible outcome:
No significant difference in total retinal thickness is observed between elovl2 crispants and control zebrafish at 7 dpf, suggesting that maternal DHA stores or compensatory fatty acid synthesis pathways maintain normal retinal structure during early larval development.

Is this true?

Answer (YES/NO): NO